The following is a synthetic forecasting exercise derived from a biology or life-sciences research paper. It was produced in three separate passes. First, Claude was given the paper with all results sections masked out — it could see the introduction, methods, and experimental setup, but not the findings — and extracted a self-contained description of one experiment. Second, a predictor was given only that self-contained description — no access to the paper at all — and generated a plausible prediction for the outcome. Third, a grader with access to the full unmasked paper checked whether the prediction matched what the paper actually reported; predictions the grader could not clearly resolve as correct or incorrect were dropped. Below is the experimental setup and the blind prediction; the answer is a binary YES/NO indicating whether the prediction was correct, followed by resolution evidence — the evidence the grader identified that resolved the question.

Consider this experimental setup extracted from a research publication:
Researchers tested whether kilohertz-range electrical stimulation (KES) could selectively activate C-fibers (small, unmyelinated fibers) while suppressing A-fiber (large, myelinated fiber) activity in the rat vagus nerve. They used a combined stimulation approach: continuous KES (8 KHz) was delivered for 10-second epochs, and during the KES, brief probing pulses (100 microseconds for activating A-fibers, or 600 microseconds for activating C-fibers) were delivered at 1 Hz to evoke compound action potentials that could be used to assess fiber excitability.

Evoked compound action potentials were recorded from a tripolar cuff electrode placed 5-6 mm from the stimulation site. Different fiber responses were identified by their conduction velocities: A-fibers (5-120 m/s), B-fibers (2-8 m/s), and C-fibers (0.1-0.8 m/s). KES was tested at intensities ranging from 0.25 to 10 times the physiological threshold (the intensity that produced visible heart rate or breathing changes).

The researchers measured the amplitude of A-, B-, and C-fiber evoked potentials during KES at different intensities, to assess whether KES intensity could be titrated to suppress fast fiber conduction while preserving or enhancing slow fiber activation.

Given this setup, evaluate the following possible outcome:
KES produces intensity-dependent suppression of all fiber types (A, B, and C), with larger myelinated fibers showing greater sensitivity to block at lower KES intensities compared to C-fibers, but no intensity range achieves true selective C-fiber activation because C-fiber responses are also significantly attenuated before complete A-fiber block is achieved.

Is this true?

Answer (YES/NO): NO